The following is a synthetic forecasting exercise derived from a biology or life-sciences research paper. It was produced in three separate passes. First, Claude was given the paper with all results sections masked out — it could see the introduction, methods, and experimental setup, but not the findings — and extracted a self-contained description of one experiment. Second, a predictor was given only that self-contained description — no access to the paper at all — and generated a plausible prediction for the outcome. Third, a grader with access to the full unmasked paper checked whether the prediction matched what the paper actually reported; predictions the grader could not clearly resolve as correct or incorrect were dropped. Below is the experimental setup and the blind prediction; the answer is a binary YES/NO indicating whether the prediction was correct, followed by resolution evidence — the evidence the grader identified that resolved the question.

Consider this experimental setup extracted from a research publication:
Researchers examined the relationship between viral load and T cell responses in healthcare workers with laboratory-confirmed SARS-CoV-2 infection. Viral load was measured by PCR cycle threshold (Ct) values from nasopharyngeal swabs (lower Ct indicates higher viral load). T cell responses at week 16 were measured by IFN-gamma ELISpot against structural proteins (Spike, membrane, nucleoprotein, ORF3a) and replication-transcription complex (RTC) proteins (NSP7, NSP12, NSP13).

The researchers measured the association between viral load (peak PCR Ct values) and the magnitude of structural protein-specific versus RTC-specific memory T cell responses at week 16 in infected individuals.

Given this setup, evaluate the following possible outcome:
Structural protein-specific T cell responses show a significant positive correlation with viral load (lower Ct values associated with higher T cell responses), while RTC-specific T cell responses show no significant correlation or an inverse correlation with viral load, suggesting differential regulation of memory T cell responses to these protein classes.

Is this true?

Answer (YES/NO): YES